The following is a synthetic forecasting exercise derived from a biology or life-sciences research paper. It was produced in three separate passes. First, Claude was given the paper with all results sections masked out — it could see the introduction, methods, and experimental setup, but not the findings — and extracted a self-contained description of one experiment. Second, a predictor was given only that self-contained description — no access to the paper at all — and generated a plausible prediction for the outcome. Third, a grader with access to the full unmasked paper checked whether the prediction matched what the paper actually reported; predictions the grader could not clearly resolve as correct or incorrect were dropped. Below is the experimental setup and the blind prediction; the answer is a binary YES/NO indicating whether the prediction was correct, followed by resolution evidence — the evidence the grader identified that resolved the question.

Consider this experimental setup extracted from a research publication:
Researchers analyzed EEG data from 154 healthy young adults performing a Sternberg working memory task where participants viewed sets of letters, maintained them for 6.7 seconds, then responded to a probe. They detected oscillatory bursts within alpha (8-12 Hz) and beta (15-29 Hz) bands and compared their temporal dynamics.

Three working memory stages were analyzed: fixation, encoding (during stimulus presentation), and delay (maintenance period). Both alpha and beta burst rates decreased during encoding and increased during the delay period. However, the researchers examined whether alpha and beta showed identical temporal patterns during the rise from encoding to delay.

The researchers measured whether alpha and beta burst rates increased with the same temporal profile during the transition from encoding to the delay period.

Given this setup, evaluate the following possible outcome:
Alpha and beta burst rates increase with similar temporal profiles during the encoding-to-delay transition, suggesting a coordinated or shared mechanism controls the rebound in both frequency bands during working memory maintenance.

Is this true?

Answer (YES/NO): NO